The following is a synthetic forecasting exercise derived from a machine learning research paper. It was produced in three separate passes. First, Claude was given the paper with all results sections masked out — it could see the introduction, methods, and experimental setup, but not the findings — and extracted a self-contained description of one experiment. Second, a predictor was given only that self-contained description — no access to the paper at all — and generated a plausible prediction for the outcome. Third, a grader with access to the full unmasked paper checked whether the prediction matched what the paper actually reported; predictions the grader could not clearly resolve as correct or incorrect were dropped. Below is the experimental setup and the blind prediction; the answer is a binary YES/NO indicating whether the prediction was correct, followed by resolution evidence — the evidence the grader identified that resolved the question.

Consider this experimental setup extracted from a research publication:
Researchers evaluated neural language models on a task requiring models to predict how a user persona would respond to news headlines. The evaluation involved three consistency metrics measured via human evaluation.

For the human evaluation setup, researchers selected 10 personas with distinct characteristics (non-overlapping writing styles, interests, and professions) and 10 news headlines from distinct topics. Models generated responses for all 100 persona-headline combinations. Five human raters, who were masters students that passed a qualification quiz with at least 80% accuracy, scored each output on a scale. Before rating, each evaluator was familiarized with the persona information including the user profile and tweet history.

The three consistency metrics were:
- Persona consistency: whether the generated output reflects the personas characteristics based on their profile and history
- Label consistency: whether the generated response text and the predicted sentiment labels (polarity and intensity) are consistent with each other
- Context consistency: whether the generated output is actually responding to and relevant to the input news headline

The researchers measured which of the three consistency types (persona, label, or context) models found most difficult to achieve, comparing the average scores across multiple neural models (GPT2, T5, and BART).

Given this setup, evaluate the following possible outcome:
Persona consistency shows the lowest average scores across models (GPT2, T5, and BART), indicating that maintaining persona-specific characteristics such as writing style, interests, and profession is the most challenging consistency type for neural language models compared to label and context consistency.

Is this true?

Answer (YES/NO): NO